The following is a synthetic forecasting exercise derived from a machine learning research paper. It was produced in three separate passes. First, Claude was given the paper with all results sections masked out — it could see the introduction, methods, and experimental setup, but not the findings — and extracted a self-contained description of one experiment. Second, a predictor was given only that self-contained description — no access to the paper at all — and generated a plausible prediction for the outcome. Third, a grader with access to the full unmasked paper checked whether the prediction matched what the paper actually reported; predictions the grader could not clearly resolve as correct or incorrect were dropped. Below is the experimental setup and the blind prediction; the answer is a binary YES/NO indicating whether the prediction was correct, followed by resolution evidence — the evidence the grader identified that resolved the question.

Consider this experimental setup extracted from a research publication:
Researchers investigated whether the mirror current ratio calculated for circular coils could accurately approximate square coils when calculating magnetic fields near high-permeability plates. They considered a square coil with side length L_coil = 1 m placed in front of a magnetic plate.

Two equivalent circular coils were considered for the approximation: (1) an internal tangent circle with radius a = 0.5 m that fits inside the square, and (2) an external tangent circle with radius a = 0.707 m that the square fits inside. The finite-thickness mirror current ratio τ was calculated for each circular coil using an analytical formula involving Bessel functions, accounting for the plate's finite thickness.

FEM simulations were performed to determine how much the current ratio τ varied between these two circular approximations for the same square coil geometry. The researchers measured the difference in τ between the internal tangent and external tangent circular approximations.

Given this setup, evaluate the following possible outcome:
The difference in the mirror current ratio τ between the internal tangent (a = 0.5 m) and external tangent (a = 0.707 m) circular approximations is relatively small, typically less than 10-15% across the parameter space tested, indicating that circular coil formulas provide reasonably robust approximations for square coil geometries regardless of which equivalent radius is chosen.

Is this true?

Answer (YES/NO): YES